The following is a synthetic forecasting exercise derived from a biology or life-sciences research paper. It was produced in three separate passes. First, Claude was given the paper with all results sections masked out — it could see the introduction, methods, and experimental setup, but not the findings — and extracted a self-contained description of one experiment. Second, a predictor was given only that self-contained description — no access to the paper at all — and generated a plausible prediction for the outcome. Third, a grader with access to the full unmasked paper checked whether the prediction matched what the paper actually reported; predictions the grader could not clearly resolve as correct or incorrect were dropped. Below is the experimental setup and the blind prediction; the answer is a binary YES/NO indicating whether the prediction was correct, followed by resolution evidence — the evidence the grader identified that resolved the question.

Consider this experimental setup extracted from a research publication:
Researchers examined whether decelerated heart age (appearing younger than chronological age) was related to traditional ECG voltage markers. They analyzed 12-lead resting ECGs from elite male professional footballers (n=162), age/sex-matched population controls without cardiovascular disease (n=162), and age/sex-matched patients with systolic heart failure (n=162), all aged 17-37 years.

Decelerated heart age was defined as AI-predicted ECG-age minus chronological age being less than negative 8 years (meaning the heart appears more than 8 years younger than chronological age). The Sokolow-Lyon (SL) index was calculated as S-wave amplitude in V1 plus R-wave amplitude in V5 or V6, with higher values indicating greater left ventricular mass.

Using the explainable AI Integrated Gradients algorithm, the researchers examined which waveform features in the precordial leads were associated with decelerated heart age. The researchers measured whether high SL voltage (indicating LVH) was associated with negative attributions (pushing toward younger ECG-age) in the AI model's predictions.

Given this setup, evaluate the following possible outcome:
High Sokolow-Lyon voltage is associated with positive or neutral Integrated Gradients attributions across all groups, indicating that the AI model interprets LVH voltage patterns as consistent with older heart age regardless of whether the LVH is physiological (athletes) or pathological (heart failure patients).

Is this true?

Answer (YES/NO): NO